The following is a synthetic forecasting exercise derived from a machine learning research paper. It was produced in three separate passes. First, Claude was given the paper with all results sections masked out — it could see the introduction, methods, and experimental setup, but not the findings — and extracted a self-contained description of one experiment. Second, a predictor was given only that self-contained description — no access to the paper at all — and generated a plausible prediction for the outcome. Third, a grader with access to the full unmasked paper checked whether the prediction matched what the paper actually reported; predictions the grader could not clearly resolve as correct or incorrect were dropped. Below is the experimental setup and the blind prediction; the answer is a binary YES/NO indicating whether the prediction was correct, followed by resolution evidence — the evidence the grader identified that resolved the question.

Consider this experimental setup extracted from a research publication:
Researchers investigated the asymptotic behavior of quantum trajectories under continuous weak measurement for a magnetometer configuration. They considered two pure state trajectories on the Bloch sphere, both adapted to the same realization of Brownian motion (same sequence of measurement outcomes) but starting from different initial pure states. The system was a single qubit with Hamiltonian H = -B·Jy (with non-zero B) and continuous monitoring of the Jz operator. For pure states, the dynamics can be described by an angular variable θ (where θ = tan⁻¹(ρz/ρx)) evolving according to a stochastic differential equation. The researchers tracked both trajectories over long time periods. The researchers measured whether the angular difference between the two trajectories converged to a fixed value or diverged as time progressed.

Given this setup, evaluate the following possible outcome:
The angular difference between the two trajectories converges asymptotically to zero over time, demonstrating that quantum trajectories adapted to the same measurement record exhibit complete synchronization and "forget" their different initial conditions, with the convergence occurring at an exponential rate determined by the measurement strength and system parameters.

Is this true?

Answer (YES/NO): NO